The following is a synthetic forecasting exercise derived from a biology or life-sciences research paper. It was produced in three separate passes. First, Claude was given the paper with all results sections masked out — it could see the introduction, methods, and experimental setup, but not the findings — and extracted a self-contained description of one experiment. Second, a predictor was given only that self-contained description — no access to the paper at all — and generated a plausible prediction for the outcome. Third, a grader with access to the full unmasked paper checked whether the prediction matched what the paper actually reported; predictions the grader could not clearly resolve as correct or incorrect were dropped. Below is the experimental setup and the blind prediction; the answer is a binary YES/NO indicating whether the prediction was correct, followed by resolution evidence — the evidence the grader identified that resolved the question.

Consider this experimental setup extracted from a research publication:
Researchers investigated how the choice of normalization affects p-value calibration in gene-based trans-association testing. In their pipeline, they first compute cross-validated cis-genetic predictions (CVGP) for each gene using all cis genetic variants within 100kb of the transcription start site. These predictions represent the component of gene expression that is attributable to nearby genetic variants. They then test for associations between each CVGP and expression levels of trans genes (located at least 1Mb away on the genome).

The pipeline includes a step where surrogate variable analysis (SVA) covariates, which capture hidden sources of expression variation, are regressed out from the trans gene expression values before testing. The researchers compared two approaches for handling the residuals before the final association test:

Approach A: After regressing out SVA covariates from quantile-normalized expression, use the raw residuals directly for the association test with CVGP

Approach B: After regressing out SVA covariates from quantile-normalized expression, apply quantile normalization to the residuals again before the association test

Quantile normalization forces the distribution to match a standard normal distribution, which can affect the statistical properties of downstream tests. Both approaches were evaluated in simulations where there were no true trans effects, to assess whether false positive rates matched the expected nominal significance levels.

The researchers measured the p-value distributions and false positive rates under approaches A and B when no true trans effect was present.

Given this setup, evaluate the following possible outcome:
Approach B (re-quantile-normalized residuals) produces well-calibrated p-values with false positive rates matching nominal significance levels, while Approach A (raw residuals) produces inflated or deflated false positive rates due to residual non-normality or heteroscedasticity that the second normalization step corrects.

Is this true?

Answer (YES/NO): YES